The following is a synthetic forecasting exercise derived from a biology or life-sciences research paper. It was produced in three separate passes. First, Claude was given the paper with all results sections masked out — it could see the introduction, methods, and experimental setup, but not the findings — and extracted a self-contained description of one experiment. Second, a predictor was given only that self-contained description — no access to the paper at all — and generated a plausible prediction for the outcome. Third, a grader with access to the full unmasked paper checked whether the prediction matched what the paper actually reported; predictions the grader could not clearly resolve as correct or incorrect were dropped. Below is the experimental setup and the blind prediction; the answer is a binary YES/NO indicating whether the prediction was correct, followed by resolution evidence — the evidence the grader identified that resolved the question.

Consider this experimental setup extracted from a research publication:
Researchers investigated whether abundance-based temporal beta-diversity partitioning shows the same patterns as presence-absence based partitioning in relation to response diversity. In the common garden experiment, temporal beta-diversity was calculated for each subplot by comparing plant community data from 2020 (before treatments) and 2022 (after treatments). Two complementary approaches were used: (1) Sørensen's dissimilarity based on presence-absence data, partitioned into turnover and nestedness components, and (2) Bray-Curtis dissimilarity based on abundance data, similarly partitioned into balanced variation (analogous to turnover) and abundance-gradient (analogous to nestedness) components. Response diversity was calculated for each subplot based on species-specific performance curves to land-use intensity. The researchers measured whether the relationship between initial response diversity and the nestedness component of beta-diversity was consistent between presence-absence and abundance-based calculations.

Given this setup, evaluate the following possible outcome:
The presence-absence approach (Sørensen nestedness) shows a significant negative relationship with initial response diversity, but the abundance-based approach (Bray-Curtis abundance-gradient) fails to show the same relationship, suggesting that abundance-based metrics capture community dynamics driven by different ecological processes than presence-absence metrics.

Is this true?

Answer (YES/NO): NO